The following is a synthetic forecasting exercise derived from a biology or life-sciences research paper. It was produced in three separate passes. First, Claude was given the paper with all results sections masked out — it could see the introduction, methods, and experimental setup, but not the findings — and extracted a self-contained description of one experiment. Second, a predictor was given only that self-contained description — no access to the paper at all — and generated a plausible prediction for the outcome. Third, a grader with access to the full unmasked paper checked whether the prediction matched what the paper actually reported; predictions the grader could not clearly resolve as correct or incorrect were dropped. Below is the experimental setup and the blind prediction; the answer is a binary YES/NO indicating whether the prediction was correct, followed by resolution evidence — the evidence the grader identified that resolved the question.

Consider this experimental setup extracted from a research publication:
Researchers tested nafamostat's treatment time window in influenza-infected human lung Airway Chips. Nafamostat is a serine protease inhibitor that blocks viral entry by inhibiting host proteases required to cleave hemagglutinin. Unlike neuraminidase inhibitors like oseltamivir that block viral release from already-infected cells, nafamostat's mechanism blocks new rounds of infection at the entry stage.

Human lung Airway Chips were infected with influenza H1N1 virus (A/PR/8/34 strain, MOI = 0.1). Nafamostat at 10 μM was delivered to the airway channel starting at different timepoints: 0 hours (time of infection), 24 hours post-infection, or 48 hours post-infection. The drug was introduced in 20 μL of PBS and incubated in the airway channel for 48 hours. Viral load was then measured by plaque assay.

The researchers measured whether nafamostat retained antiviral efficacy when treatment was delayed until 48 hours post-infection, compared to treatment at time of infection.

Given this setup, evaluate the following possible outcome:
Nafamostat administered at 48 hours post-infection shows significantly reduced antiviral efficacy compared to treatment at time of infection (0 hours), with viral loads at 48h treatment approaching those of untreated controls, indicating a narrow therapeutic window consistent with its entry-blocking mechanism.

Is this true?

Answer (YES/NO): NO